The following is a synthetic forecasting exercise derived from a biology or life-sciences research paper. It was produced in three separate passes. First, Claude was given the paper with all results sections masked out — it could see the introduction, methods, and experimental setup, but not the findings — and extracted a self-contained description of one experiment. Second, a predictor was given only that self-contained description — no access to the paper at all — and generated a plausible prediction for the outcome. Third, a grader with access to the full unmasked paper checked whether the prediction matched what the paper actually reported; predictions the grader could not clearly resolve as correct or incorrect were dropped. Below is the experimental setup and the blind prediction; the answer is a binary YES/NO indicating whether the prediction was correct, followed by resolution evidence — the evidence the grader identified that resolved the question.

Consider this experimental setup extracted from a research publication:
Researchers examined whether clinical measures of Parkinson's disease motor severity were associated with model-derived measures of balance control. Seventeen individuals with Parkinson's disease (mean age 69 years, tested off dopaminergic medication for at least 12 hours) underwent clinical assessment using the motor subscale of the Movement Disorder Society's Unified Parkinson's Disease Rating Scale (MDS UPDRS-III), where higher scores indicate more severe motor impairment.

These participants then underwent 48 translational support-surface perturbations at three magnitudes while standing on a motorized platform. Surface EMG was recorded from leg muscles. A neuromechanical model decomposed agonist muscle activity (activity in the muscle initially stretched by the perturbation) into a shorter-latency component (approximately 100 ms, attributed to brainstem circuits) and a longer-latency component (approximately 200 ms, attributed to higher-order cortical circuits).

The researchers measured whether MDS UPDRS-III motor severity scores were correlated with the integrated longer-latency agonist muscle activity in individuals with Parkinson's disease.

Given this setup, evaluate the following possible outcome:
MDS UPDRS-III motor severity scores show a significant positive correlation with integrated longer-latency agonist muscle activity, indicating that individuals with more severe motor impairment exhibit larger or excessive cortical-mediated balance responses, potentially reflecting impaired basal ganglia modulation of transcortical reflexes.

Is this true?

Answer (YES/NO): NO